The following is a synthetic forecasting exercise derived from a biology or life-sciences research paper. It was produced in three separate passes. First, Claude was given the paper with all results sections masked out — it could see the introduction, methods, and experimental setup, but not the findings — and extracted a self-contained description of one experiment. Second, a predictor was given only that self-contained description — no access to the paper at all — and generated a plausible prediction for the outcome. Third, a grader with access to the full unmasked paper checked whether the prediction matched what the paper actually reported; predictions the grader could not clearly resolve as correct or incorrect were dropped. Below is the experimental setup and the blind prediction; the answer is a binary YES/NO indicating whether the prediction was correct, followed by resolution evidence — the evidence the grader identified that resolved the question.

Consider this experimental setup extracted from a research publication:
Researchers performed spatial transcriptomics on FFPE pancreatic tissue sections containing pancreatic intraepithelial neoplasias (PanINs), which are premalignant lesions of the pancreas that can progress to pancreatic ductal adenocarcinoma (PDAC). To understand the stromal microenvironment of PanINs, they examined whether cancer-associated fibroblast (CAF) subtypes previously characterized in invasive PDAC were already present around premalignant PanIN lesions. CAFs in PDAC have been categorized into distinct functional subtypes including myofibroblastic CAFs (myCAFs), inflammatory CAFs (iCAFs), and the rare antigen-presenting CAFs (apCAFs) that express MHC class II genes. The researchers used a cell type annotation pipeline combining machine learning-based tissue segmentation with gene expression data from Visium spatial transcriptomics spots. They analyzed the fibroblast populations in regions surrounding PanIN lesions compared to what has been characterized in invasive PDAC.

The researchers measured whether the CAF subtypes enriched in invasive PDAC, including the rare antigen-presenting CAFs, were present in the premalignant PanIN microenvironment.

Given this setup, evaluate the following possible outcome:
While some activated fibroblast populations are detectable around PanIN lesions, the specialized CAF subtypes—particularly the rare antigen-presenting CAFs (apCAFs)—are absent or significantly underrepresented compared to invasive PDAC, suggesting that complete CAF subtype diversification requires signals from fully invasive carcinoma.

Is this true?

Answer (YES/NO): NO